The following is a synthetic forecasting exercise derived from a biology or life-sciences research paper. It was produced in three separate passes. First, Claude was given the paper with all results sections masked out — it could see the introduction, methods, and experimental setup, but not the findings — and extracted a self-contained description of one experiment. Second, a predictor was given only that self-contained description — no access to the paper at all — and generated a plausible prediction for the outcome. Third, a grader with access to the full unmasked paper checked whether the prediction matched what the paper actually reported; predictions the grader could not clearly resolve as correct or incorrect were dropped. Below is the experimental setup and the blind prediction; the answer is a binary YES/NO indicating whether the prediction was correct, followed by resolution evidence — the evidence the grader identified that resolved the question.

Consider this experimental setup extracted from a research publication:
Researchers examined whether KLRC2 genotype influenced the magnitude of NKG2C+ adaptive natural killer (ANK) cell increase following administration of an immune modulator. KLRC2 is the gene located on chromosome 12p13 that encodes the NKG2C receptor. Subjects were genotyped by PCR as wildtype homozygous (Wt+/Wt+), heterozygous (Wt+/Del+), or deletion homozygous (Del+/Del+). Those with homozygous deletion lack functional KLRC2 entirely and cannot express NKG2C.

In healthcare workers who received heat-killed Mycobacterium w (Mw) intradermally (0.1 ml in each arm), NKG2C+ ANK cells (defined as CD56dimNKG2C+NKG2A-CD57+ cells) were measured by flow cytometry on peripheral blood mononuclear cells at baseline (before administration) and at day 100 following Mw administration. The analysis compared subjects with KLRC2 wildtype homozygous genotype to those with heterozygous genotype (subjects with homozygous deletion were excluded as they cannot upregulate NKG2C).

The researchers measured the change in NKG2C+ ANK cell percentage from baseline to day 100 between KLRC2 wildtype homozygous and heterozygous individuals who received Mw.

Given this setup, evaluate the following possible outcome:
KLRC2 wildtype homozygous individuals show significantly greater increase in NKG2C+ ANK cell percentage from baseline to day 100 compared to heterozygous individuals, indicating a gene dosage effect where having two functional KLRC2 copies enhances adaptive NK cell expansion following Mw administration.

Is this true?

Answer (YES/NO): NO